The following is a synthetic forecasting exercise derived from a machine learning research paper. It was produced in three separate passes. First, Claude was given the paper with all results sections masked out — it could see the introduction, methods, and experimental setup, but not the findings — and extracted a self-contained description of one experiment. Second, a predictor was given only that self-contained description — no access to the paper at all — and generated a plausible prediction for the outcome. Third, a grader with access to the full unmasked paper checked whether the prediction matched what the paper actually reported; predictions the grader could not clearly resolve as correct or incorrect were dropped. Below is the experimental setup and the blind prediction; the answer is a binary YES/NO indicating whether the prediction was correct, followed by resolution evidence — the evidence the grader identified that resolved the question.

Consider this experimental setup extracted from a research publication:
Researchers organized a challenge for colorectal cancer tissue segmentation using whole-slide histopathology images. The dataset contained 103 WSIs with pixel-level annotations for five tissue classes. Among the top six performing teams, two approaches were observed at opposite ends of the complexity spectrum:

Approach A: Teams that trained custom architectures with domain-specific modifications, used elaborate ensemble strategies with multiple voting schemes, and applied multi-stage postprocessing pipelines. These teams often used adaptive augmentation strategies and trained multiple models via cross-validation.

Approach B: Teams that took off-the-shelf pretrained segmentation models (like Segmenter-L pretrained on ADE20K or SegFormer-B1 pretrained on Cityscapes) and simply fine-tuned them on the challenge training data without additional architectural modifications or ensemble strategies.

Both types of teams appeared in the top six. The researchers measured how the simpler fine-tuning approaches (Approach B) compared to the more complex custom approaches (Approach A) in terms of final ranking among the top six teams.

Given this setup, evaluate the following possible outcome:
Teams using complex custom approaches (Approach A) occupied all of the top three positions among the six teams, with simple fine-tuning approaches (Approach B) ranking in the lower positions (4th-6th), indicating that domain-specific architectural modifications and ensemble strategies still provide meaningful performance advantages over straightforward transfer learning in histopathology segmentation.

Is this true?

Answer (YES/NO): NO